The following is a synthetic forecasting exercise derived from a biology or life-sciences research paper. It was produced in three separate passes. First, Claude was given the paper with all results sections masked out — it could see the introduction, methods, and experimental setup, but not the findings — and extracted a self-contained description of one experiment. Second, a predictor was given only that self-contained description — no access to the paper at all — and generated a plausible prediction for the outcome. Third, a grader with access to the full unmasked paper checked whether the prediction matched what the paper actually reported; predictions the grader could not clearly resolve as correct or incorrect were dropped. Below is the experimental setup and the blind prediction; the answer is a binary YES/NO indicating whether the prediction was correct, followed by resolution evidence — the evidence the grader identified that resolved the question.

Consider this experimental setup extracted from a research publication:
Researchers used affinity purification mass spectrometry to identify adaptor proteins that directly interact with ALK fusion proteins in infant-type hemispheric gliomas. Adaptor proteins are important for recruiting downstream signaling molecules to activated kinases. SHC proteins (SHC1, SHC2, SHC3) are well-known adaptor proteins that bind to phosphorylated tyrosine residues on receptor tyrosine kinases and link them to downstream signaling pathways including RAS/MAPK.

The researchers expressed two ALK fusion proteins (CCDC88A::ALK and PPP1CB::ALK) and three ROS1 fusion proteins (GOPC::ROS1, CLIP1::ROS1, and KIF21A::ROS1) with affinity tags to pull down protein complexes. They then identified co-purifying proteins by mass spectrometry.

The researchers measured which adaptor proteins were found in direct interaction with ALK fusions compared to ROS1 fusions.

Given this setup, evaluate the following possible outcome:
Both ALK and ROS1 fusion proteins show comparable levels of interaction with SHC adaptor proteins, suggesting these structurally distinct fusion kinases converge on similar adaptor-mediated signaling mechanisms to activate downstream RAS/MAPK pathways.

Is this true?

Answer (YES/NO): NO